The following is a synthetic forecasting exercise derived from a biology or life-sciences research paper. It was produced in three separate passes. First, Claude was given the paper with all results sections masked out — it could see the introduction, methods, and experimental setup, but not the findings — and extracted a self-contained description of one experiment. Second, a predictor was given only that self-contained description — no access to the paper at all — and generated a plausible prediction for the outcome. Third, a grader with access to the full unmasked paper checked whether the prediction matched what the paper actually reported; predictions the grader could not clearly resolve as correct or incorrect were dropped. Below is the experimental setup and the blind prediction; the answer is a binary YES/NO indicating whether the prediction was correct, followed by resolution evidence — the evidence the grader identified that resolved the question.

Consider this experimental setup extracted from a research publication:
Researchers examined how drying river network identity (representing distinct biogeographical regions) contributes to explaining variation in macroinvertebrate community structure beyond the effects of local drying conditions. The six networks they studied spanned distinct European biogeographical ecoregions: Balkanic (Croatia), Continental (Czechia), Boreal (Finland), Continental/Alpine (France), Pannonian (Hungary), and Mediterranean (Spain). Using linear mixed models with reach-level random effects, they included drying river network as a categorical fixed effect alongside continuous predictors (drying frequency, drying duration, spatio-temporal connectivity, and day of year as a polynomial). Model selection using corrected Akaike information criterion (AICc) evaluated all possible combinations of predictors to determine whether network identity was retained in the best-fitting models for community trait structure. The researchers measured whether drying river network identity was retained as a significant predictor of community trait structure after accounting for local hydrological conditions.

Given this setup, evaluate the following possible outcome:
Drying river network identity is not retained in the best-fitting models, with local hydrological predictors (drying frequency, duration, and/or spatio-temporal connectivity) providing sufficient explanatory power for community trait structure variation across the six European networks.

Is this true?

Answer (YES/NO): NO